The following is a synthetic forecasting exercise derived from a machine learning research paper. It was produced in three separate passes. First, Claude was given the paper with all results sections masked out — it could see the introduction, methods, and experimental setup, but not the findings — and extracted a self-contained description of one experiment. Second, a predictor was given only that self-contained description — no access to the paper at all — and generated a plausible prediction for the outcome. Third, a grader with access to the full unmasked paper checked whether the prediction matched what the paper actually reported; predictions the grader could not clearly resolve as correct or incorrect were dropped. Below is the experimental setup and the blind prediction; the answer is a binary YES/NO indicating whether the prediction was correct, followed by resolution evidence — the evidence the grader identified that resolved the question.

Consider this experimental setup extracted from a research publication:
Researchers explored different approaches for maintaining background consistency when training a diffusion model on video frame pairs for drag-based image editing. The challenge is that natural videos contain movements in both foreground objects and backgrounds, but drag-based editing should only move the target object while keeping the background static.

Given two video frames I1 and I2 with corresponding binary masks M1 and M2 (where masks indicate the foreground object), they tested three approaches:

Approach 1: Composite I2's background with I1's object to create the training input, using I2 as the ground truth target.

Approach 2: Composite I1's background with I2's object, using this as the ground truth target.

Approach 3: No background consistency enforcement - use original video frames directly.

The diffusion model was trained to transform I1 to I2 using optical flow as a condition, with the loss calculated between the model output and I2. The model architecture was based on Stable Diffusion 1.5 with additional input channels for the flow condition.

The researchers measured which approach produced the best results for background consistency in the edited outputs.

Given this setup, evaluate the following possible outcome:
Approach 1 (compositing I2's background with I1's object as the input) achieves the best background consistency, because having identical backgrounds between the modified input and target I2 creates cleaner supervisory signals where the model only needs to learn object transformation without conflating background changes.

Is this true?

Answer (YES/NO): YES